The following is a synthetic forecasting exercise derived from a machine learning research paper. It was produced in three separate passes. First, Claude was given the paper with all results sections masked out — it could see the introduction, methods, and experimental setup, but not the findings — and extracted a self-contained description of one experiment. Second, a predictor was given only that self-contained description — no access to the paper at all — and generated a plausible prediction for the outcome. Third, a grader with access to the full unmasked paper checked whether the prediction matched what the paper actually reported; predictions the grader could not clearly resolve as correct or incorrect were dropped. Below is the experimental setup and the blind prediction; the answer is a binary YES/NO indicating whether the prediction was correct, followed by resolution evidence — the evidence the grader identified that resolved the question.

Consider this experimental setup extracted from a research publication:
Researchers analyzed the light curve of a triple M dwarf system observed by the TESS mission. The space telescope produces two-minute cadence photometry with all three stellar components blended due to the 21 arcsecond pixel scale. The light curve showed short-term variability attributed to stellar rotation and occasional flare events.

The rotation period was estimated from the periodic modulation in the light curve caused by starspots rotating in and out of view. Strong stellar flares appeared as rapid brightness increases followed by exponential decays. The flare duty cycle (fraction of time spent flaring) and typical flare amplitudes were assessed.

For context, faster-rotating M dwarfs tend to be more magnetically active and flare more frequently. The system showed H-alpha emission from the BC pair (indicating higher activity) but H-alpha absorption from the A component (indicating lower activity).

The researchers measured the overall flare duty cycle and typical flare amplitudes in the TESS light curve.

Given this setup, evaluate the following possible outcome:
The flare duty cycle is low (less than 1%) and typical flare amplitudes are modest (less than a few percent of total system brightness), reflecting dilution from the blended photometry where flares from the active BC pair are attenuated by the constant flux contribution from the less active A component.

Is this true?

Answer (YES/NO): NO